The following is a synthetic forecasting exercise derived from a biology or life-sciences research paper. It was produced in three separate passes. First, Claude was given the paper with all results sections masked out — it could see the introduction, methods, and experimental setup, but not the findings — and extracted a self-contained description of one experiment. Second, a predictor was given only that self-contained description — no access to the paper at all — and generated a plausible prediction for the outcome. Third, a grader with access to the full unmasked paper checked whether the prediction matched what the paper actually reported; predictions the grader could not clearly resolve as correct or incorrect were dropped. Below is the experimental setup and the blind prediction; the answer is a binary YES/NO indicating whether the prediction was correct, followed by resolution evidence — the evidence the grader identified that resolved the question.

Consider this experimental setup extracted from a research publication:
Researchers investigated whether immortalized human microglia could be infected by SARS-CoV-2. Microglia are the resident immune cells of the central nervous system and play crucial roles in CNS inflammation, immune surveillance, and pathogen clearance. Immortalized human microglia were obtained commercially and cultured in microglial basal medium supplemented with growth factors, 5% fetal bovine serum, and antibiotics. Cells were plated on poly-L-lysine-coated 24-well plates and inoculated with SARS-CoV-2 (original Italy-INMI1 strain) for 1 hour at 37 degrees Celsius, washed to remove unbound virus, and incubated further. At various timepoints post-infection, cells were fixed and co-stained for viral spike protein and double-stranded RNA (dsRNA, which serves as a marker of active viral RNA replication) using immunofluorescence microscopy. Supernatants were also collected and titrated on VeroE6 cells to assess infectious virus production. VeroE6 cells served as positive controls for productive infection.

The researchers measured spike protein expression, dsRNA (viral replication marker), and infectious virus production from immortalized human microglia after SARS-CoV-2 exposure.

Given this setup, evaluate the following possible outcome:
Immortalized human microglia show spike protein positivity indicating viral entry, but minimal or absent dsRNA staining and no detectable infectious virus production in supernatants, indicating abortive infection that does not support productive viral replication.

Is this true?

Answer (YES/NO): NO